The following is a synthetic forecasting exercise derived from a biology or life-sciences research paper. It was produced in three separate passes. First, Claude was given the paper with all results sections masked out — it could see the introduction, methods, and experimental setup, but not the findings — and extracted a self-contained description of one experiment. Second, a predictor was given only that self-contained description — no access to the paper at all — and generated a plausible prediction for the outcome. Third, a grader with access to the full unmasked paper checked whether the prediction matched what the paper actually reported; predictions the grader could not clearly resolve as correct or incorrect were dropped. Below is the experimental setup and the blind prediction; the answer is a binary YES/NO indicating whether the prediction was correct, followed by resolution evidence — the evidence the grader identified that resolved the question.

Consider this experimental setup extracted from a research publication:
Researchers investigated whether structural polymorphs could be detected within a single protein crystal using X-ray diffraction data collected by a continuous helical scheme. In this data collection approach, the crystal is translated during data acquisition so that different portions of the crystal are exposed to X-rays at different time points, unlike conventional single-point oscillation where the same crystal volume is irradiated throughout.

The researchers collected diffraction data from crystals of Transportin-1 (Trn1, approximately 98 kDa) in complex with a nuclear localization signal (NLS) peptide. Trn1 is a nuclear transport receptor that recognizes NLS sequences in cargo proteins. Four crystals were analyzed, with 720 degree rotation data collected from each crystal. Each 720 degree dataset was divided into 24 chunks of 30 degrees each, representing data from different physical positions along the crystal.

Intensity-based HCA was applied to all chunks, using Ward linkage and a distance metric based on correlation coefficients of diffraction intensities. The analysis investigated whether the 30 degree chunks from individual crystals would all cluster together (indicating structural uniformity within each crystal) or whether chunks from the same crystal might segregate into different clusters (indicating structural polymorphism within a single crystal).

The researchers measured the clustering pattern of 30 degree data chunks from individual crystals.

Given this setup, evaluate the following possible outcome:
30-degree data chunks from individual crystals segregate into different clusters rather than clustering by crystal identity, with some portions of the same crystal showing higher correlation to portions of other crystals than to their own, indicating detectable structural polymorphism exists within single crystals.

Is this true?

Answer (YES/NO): YES